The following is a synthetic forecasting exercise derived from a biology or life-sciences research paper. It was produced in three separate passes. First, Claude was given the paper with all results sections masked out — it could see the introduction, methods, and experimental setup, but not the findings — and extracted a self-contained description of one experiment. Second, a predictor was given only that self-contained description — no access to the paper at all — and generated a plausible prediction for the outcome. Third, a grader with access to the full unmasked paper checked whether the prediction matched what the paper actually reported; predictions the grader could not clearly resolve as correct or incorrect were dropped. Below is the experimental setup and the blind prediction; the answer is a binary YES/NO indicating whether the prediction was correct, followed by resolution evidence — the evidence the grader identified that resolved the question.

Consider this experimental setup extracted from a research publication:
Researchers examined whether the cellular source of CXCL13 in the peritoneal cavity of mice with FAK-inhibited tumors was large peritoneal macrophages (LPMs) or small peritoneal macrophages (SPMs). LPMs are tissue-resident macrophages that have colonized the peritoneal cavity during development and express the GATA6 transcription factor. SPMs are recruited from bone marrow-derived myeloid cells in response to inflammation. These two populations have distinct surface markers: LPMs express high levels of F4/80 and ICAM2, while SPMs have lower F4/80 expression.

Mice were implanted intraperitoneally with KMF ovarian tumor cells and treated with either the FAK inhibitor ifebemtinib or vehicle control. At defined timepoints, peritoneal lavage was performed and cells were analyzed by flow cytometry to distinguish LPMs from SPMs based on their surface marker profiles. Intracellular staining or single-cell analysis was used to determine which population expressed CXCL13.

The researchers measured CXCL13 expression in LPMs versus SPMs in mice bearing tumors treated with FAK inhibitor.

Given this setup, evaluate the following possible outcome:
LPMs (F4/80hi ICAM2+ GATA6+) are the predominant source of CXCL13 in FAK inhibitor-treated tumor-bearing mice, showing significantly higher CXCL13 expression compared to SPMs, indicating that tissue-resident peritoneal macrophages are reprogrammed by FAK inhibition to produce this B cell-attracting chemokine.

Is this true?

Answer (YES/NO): YES